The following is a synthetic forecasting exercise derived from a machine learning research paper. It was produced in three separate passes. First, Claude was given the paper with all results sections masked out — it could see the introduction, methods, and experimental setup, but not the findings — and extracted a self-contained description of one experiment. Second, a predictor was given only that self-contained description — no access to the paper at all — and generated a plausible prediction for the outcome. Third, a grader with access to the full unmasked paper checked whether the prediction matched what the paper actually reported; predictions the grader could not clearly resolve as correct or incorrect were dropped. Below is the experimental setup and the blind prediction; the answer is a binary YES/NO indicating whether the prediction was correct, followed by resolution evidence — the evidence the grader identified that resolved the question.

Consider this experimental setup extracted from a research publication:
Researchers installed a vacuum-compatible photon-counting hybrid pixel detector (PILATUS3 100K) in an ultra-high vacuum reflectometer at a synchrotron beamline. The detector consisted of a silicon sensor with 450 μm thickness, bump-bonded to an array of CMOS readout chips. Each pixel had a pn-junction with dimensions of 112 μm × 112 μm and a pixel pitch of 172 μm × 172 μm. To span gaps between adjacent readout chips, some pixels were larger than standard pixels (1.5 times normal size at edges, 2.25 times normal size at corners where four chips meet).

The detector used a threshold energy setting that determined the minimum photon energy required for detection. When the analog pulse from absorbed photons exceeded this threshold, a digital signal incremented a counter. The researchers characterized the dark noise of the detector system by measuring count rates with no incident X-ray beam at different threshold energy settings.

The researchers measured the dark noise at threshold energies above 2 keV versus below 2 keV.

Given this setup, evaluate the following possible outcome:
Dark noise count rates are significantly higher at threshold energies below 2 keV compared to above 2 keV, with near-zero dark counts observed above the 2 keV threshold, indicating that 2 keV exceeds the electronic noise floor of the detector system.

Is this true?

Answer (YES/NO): NO